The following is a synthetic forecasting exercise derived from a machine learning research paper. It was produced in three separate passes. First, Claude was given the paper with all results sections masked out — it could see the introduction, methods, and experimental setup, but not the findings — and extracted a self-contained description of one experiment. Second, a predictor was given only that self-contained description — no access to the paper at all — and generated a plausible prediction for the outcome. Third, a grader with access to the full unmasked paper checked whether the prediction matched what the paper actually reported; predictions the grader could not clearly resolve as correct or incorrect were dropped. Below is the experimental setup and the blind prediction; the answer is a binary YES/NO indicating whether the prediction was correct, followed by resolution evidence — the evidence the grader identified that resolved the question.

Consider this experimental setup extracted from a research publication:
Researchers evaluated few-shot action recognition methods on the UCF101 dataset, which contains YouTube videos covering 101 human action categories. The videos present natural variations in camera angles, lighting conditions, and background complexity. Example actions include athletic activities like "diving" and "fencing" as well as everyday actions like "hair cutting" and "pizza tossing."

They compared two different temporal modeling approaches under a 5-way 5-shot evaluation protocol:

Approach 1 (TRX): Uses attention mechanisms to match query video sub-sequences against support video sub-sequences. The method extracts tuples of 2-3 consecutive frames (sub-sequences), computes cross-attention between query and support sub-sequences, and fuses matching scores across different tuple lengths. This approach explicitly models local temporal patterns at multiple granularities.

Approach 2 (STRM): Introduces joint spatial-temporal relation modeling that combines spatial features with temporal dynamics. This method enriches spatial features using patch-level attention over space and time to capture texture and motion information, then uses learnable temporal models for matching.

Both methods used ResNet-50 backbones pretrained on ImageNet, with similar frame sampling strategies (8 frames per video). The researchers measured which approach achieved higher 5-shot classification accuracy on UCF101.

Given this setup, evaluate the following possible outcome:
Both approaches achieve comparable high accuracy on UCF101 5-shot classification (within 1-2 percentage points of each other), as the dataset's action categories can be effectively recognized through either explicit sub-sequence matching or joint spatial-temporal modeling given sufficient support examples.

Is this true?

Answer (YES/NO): YES